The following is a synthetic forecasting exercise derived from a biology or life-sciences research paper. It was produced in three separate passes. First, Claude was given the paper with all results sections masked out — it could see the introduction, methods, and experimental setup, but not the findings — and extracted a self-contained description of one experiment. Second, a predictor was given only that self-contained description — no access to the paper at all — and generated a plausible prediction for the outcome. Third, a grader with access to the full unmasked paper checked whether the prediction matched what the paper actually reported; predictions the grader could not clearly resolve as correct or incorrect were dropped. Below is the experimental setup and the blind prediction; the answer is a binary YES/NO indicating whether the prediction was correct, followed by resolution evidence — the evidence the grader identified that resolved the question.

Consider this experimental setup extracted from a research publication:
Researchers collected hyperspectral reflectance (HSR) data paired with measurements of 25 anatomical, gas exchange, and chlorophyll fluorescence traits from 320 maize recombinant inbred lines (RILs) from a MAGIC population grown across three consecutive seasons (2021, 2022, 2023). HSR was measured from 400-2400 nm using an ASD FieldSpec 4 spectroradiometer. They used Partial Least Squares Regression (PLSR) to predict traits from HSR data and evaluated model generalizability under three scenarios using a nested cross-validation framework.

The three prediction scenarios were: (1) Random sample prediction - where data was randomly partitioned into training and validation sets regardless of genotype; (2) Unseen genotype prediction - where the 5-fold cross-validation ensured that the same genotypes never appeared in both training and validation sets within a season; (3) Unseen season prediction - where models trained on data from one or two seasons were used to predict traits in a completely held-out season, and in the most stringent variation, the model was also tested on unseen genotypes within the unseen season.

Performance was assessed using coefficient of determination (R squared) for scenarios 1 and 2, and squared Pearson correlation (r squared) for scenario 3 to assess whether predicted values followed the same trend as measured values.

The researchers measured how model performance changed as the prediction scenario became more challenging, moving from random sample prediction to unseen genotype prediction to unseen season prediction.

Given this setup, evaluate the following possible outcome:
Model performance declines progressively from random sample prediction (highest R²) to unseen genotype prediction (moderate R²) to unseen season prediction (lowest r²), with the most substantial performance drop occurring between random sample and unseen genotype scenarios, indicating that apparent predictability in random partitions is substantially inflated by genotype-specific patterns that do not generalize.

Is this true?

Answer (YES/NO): NO